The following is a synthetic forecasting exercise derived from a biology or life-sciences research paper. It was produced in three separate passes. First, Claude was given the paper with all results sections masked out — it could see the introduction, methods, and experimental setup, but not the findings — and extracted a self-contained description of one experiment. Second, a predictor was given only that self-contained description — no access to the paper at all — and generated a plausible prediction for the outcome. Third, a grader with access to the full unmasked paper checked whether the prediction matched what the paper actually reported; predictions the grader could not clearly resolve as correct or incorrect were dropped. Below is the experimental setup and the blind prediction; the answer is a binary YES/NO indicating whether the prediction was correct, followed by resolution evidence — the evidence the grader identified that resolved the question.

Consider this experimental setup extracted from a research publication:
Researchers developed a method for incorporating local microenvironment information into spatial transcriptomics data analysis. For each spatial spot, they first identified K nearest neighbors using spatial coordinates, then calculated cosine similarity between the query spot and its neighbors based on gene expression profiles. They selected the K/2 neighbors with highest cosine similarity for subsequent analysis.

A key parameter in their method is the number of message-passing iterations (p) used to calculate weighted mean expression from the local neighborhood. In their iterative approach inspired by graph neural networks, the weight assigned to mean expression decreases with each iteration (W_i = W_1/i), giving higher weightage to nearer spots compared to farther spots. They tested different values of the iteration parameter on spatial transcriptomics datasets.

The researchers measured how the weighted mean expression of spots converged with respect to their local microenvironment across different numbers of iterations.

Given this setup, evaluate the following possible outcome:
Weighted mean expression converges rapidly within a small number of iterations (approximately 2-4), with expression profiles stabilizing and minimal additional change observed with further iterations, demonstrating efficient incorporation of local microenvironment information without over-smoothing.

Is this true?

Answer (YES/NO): NO